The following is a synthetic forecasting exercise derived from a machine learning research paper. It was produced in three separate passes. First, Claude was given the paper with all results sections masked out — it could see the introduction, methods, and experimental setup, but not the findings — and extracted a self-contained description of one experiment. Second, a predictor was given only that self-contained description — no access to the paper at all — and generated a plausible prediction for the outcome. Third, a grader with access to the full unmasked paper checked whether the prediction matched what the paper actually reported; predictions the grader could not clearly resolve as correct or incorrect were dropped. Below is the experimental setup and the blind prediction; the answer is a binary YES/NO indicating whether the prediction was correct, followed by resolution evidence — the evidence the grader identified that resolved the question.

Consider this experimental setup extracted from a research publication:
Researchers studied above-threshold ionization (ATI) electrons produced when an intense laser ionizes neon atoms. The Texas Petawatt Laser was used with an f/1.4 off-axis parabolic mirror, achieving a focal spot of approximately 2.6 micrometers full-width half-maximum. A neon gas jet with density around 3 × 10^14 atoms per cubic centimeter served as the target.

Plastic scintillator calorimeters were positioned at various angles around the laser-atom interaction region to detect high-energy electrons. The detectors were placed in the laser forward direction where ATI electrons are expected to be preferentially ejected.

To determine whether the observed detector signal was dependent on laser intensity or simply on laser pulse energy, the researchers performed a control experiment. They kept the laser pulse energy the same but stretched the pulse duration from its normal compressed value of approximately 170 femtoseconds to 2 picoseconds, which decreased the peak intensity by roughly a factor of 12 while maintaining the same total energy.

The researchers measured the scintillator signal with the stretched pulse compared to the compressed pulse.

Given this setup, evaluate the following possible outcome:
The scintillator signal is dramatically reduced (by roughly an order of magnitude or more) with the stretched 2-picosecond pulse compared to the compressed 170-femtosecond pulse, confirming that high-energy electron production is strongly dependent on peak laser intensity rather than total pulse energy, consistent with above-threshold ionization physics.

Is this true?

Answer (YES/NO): YES